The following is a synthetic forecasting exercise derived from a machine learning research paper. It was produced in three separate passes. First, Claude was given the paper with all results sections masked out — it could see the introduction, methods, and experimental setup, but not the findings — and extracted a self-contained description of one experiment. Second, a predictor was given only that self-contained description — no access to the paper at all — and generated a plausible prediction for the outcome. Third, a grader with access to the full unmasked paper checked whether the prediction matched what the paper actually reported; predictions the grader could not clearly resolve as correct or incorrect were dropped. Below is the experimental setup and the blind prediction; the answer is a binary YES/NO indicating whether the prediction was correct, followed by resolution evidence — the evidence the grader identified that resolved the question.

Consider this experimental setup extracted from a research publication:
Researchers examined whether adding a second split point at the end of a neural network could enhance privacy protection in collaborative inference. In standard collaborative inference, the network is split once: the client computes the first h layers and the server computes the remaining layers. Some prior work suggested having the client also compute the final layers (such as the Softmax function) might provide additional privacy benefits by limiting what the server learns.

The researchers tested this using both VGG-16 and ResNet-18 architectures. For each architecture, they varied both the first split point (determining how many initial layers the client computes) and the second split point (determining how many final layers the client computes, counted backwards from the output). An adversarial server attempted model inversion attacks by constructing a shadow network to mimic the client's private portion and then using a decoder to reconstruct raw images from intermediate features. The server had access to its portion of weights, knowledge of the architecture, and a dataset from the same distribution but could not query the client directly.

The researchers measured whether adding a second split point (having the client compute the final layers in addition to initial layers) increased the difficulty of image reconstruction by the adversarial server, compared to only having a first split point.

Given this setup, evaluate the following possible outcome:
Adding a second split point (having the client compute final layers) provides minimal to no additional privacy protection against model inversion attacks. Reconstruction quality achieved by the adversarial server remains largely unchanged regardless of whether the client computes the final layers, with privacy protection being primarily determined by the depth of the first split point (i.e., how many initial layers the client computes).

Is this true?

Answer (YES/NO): YES